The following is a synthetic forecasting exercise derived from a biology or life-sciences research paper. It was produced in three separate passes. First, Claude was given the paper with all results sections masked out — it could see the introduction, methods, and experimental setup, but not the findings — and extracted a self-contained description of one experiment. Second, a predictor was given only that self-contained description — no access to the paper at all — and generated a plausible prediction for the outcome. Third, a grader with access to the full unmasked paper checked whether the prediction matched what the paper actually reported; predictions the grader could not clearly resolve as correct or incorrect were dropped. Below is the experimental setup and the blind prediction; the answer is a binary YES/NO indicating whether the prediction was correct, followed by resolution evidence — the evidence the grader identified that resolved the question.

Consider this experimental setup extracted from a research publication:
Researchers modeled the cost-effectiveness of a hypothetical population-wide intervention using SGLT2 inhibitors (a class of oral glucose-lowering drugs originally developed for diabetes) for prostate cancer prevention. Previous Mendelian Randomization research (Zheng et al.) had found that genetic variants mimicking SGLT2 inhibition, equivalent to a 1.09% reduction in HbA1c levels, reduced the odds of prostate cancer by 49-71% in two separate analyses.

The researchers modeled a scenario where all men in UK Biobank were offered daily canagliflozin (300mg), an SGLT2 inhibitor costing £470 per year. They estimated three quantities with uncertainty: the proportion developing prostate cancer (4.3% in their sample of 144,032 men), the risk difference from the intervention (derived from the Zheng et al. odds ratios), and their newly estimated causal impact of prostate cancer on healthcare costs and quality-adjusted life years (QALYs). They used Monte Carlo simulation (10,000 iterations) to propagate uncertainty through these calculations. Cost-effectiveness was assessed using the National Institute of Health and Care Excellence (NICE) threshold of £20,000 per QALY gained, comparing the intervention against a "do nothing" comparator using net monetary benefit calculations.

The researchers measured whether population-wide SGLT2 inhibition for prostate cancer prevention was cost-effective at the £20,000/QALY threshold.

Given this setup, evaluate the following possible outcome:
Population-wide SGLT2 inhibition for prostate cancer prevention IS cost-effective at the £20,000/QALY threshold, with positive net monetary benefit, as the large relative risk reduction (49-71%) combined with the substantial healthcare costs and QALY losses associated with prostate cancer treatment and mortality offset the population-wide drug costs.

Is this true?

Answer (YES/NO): NO